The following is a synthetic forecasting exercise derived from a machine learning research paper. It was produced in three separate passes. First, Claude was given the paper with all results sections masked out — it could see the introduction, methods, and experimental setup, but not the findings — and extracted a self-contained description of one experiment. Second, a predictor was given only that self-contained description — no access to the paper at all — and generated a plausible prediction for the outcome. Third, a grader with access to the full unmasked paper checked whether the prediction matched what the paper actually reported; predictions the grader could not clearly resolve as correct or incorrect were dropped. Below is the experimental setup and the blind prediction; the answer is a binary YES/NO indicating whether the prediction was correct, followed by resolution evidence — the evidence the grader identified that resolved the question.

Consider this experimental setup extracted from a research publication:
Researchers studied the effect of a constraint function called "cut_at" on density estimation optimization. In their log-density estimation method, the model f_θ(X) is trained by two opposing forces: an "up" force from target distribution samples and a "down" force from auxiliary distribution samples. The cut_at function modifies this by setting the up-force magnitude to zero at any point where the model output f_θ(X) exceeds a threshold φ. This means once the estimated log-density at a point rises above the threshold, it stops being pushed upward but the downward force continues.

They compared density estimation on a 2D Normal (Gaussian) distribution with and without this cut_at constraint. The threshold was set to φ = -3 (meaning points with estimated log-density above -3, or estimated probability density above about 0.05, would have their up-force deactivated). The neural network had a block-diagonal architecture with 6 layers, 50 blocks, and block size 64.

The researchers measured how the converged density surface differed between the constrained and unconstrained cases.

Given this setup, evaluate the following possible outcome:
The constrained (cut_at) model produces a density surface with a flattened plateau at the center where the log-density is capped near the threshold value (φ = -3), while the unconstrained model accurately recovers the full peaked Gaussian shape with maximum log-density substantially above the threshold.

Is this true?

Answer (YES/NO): YES